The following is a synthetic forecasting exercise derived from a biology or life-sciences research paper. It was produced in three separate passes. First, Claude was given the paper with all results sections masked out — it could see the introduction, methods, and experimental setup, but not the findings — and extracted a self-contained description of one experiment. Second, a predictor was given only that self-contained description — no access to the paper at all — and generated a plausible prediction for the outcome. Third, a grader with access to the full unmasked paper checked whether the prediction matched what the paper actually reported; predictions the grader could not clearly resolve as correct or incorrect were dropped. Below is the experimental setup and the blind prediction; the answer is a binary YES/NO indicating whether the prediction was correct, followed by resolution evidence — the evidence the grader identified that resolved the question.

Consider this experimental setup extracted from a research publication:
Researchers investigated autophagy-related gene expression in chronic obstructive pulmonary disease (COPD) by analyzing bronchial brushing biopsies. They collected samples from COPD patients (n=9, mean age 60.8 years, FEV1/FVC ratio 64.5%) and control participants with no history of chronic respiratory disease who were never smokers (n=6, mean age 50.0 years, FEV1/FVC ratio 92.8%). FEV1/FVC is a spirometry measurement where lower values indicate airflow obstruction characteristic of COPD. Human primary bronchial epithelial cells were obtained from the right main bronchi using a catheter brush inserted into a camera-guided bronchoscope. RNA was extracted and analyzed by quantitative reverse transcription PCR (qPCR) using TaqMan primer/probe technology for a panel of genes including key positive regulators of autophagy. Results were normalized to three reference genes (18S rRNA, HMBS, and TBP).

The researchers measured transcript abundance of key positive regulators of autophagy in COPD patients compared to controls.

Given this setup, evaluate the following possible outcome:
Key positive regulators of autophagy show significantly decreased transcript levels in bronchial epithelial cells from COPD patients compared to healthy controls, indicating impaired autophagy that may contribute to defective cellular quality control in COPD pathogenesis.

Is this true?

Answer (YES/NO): YES